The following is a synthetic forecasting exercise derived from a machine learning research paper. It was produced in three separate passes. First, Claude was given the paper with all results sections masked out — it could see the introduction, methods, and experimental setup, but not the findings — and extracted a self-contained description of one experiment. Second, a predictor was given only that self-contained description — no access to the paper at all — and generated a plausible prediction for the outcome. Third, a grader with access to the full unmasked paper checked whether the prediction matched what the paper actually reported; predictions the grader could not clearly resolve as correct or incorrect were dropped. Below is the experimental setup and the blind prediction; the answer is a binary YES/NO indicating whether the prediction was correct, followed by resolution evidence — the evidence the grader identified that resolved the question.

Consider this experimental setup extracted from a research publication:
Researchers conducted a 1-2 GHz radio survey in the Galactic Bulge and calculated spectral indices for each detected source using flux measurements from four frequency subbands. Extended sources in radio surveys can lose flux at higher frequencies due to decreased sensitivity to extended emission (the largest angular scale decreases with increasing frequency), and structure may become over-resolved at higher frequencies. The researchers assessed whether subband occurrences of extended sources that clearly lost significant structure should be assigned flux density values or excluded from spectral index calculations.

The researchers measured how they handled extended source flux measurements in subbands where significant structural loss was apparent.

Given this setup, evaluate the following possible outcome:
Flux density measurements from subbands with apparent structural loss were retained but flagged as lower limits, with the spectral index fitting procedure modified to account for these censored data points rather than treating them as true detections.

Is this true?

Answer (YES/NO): NO